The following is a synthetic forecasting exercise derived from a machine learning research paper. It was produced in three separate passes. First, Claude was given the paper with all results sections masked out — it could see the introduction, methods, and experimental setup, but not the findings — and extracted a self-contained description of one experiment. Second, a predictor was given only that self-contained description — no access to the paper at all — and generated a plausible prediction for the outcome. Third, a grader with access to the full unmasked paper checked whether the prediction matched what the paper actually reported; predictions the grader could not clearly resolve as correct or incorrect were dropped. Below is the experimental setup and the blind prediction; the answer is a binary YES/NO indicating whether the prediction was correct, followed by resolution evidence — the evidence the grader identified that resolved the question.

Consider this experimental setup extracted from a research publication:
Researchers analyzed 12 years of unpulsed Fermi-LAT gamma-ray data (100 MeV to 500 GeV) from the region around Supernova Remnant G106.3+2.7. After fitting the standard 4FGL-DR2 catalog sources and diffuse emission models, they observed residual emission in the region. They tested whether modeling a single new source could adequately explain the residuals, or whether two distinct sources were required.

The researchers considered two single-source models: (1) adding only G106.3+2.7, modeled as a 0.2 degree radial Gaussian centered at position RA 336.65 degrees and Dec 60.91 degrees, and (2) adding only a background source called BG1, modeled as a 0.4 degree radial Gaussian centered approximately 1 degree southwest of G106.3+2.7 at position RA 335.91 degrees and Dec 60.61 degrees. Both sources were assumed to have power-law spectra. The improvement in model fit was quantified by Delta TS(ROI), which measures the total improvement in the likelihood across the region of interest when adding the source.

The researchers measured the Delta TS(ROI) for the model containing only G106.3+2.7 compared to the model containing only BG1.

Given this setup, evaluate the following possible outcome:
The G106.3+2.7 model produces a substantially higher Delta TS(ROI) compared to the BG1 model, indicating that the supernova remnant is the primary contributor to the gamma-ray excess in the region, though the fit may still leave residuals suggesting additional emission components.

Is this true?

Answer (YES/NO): NO